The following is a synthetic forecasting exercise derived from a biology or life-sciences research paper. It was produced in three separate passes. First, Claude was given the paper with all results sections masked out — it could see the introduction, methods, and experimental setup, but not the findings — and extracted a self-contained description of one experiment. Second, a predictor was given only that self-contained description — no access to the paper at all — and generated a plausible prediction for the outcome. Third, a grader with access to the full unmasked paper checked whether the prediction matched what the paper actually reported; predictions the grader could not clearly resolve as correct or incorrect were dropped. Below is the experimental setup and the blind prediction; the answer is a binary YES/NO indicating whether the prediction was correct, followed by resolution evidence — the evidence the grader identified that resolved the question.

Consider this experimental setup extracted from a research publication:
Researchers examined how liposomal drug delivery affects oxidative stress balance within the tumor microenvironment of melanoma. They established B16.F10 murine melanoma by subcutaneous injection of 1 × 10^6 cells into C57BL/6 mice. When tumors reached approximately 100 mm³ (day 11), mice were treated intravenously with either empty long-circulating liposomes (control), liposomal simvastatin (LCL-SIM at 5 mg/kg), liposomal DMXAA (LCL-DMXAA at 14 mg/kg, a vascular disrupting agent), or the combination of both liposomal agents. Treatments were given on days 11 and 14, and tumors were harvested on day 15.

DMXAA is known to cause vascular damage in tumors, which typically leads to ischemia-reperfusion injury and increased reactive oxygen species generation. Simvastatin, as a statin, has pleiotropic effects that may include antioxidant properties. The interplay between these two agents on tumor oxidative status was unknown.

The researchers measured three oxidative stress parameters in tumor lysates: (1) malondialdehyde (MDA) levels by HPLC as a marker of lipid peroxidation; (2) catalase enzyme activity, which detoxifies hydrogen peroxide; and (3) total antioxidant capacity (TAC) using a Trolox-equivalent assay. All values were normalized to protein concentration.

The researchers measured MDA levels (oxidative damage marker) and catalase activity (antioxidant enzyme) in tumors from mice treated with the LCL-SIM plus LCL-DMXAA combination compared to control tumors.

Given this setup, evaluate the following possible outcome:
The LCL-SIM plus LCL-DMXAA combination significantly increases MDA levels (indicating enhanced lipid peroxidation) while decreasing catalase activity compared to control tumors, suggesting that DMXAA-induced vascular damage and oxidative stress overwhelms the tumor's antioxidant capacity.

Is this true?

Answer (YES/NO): NO